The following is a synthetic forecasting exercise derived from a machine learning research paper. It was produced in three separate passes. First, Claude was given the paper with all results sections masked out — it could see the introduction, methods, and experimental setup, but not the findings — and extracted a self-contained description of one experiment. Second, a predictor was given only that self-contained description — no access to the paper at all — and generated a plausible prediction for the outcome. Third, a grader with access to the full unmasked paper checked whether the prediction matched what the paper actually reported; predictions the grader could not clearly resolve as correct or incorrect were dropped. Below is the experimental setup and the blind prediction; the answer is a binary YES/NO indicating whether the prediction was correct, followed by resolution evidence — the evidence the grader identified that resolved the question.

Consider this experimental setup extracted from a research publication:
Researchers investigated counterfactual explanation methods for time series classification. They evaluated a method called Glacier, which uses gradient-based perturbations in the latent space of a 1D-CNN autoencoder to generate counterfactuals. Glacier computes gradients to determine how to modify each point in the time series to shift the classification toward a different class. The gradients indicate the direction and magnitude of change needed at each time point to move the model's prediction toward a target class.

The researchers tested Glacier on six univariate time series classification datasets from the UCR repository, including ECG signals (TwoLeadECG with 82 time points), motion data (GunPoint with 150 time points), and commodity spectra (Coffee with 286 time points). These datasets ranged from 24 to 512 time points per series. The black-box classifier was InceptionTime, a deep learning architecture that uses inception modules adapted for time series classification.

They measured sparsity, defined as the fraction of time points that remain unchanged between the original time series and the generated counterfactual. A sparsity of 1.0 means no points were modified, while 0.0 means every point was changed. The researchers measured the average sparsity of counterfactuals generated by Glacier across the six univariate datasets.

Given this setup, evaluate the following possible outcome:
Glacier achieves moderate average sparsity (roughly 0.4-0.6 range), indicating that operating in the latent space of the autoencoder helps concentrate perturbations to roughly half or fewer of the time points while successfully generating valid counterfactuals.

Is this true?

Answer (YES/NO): NO